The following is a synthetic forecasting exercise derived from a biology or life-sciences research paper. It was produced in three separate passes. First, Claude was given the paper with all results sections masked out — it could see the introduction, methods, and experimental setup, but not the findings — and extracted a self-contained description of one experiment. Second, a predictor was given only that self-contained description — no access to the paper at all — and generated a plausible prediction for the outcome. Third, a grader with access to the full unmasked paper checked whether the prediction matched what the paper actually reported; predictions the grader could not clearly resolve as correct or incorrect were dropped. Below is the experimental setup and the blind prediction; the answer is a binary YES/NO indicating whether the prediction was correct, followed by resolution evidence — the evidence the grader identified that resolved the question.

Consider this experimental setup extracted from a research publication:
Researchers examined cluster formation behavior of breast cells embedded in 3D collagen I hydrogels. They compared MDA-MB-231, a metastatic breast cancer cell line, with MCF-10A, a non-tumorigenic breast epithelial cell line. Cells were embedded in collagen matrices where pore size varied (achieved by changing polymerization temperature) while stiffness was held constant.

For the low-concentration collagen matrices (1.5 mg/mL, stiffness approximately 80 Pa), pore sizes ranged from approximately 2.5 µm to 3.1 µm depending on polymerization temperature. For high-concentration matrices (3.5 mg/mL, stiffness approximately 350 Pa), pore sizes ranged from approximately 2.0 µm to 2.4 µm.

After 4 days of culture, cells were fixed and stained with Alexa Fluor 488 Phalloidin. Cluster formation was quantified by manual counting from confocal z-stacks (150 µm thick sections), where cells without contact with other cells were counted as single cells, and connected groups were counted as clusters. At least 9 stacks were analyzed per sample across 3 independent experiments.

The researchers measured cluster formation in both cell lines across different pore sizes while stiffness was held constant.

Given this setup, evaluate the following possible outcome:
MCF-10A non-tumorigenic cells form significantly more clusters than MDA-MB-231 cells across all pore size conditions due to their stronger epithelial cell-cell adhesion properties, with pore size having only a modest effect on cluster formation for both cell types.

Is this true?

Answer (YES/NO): NO